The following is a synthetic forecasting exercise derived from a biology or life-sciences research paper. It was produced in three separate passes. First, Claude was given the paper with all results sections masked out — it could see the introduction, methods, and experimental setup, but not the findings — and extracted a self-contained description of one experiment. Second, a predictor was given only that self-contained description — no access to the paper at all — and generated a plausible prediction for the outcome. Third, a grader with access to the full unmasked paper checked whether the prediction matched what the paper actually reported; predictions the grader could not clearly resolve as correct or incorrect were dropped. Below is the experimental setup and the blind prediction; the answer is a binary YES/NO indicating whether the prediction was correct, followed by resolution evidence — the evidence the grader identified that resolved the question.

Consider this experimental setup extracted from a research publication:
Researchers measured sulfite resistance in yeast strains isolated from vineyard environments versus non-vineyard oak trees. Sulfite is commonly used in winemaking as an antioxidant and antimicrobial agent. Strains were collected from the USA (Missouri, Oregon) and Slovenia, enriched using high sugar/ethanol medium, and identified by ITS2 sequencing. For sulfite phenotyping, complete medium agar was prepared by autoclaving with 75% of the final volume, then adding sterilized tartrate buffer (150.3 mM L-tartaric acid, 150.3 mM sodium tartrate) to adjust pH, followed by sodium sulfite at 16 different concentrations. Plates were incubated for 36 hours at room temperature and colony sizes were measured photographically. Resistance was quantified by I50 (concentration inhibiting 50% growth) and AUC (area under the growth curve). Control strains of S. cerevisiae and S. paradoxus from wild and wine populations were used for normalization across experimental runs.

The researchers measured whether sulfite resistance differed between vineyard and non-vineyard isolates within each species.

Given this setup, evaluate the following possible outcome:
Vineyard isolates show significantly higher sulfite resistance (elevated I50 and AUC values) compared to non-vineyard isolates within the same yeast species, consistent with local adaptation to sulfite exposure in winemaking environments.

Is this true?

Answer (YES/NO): NO